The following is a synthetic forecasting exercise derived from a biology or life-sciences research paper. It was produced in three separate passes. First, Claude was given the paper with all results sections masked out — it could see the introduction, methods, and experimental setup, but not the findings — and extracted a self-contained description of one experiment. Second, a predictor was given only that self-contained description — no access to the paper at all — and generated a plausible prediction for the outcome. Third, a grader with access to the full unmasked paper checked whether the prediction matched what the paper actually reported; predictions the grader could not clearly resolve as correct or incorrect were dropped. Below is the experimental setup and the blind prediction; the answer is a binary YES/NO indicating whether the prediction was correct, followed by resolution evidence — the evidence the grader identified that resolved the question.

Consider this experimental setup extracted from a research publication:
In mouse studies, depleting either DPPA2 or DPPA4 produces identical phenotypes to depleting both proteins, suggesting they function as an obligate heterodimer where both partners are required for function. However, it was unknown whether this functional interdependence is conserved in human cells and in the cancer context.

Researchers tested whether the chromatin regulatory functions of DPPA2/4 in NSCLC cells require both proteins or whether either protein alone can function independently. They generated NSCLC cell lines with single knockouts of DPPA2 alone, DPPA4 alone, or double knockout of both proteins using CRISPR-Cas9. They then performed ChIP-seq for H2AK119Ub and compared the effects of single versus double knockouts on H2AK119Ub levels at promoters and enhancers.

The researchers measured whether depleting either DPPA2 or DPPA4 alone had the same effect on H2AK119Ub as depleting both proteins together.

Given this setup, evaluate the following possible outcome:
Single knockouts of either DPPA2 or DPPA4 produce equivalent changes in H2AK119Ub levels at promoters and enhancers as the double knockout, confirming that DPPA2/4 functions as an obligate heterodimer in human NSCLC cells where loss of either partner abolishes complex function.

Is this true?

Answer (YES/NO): NO